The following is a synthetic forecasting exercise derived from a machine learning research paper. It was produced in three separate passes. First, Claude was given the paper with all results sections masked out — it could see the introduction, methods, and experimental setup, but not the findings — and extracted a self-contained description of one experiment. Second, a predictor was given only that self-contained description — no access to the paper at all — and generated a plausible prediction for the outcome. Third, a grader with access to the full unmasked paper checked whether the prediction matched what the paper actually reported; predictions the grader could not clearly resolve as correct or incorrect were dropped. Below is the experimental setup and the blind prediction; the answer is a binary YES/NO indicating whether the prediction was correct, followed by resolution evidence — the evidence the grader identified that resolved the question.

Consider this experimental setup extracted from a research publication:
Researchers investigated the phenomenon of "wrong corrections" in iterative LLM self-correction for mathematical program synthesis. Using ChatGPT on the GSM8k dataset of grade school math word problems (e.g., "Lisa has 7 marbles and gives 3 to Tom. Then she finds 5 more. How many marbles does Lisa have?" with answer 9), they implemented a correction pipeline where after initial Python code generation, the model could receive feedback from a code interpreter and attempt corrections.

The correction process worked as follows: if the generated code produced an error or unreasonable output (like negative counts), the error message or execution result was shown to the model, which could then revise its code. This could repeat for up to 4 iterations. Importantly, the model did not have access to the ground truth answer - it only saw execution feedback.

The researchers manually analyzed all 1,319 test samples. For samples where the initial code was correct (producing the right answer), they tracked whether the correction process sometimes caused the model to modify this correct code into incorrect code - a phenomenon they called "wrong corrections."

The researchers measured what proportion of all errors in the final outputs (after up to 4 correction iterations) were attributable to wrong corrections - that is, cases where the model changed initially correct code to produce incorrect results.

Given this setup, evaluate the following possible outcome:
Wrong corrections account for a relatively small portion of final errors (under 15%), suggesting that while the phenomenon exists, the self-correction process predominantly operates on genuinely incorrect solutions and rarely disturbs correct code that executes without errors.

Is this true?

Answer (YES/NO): YES